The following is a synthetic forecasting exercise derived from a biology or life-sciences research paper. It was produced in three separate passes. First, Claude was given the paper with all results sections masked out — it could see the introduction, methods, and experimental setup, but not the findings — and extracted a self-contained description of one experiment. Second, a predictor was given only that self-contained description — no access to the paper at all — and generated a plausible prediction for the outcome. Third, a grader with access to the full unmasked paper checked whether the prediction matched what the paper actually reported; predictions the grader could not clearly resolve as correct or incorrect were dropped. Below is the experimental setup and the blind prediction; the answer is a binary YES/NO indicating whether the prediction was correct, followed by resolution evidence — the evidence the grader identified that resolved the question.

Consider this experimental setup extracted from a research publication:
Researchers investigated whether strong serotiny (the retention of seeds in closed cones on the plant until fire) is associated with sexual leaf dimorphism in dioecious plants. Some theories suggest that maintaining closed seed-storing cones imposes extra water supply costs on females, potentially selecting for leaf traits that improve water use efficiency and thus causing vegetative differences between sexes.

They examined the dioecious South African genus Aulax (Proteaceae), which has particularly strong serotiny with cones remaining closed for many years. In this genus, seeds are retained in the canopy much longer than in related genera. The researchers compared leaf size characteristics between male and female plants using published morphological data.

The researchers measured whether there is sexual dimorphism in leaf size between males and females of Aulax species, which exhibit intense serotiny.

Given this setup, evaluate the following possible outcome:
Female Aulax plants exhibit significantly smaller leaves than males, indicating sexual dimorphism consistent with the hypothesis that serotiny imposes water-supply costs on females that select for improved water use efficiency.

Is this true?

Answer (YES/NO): NO